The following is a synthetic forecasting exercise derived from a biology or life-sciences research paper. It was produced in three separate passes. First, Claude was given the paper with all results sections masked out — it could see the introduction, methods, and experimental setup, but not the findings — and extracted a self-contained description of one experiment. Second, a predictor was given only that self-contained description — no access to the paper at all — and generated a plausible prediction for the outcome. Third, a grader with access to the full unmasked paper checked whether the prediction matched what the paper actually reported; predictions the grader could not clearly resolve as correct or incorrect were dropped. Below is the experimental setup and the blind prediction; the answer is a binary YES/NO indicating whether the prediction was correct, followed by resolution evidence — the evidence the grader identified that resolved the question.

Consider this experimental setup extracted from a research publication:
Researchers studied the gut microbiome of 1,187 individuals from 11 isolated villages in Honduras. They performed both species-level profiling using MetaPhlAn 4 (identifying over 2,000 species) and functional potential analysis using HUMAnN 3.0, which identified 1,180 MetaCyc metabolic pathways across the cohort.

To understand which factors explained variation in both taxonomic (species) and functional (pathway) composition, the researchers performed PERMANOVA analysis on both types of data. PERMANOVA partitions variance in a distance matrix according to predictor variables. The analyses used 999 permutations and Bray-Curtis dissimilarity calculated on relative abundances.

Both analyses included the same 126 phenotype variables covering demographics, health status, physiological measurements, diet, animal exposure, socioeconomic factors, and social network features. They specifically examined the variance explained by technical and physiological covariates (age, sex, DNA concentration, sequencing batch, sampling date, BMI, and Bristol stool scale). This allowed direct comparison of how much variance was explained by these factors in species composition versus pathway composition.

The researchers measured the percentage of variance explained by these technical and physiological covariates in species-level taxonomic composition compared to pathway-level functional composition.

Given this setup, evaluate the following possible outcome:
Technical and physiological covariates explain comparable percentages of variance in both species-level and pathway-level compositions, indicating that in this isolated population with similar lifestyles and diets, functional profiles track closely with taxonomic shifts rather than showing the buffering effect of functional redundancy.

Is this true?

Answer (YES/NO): NO